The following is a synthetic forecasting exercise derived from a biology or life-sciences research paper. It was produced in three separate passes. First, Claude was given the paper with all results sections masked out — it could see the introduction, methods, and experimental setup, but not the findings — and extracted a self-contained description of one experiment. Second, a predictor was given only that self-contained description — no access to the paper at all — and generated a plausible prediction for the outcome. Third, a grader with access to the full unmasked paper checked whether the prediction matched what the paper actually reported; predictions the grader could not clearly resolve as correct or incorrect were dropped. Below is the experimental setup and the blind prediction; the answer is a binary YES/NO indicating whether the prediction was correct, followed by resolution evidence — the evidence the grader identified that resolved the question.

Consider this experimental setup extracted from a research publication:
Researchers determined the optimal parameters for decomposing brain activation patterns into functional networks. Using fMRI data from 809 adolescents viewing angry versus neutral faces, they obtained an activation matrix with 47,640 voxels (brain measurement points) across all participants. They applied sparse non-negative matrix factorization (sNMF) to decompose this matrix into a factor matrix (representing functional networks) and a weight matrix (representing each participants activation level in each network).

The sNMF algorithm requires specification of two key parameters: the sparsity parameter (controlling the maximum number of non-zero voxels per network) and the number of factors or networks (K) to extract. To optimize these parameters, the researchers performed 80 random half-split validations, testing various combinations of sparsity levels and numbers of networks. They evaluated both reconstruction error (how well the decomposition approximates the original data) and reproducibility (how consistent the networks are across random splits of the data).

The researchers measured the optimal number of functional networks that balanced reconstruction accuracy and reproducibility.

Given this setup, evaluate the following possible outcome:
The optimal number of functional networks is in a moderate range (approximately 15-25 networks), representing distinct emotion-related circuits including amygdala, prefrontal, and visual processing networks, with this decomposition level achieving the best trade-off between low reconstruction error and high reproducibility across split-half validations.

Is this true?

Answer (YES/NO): NO